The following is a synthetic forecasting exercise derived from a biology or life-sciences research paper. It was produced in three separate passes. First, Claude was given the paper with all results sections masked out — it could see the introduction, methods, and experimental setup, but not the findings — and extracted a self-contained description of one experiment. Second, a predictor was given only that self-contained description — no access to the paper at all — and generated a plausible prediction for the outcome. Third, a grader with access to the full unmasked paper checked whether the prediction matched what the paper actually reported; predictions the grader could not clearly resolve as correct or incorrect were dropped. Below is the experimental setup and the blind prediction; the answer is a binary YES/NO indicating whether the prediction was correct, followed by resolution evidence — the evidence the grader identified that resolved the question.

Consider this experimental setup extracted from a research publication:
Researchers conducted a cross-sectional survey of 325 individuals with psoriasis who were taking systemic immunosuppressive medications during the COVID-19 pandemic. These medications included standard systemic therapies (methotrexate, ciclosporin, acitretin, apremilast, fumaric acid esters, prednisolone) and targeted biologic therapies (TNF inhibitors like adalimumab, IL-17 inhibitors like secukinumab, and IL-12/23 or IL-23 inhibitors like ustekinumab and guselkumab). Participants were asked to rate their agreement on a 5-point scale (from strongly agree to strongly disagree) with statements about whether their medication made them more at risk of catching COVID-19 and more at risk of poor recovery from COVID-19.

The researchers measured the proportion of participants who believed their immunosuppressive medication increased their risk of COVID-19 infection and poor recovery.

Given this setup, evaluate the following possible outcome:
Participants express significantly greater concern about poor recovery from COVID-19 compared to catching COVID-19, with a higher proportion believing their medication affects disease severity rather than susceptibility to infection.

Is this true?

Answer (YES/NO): NO